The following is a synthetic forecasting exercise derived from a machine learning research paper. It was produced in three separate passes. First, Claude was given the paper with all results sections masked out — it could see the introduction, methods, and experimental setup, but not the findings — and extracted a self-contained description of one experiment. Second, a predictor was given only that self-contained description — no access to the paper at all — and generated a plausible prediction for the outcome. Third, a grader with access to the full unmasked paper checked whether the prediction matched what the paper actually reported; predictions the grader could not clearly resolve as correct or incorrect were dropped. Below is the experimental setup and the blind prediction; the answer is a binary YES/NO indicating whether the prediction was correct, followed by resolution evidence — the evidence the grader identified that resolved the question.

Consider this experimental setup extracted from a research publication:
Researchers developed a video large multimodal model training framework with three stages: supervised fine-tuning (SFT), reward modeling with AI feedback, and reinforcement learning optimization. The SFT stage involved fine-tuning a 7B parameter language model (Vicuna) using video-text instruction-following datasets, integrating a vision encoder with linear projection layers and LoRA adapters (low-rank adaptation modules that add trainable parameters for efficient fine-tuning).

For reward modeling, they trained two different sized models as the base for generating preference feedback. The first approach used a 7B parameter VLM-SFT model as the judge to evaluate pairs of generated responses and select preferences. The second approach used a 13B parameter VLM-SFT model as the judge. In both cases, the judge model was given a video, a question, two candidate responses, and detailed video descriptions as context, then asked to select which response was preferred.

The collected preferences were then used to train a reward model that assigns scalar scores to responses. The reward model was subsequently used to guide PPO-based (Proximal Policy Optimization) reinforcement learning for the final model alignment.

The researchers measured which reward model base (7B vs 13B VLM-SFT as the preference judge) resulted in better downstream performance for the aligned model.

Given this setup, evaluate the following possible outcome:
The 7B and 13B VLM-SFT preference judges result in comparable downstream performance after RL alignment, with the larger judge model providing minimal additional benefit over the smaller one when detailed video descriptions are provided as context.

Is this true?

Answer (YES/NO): NO